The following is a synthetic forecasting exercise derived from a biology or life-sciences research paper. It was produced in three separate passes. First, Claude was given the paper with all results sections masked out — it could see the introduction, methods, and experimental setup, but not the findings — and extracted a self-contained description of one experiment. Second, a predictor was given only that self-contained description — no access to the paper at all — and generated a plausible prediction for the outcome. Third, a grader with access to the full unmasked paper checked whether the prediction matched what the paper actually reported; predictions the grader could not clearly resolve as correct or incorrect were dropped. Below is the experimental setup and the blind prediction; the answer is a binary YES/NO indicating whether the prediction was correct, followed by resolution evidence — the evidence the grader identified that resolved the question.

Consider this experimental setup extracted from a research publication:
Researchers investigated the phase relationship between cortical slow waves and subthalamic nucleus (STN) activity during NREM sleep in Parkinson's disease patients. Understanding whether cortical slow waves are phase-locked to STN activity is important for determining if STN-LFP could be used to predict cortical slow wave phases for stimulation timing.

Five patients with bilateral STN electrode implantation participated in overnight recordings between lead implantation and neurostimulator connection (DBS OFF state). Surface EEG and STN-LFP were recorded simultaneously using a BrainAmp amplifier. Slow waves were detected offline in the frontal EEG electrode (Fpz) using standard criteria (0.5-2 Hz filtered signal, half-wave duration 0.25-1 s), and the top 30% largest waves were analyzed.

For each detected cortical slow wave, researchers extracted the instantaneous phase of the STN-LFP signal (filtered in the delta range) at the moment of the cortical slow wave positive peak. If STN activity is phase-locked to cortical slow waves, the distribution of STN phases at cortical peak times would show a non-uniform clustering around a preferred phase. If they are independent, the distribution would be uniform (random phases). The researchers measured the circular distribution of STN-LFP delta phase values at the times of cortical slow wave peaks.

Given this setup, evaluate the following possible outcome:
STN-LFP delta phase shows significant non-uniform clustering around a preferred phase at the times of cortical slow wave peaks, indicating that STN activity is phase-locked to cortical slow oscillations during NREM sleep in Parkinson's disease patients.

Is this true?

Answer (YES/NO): YES